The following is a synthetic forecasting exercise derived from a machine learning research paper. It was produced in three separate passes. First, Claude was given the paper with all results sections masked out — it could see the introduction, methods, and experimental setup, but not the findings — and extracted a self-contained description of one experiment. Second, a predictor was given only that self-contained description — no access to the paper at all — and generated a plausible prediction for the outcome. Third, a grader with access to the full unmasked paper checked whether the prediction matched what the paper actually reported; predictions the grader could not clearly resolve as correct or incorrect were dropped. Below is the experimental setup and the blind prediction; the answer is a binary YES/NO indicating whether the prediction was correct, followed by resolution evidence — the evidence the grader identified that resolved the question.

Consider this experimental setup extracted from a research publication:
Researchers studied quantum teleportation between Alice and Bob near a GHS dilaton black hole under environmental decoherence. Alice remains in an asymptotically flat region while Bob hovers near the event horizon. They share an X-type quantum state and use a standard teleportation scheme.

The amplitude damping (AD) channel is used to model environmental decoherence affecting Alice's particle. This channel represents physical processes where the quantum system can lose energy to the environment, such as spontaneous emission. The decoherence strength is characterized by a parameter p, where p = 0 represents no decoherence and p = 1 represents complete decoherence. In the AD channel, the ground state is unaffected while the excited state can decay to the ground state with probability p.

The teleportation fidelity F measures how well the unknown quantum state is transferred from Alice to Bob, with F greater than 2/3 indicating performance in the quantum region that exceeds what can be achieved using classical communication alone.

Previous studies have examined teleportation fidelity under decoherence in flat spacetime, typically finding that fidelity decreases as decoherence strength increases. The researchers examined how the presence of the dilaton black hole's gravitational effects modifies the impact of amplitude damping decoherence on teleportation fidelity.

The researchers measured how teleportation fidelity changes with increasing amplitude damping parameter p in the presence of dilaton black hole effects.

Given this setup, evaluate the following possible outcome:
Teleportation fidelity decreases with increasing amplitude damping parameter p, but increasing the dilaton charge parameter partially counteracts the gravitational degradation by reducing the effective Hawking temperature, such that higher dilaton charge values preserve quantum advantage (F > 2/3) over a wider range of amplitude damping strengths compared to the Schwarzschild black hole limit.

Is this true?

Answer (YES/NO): NO